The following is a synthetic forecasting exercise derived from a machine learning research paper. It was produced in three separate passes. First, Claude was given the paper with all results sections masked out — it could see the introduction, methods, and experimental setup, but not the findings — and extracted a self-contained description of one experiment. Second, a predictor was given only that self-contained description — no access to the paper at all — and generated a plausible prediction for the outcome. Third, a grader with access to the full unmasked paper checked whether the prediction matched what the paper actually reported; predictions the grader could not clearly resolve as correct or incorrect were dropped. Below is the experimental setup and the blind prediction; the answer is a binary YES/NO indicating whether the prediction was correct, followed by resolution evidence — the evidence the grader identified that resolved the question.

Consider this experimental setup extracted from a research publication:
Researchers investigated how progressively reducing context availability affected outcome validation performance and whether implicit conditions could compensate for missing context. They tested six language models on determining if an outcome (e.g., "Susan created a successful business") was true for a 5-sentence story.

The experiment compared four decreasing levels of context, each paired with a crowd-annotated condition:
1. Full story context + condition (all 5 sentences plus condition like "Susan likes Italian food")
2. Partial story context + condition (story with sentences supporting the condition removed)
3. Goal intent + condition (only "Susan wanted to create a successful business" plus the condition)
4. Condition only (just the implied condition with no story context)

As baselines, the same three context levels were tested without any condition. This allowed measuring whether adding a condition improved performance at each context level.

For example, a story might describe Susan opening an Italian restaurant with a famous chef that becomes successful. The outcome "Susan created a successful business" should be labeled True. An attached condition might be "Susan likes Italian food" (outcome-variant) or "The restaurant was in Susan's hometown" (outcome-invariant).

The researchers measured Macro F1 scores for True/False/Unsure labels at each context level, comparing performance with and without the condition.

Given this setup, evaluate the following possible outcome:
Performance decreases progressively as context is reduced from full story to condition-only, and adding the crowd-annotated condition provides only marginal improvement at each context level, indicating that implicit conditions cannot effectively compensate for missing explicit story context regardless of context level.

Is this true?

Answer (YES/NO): NO